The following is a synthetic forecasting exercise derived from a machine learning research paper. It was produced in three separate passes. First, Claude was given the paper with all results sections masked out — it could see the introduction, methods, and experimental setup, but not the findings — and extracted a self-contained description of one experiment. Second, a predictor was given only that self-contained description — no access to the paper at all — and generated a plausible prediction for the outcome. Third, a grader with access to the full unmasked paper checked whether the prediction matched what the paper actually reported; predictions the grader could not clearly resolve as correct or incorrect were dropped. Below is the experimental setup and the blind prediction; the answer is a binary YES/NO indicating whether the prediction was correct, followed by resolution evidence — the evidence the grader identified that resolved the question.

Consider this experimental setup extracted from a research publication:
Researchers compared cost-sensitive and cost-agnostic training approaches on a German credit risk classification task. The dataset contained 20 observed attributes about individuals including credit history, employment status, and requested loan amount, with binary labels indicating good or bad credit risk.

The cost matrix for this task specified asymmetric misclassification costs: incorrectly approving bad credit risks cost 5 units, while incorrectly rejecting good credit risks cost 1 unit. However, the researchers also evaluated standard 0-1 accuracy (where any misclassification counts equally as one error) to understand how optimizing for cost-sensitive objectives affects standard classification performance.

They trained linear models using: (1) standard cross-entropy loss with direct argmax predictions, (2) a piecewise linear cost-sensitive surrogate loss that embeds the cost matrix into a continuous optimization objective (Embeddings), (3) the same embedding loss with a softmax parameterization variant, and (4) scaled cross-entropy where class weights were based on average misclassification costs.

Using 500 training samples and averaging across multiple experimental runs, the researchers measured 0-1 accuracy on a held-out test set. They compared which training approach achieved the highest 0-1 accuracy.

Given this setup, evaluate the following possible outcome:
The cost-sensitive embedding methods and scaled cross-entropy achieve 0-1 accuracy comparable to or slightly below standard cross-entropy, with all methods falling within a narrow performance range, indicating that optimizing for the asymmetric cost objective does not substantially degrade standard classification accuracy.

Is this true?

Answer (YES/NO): NO